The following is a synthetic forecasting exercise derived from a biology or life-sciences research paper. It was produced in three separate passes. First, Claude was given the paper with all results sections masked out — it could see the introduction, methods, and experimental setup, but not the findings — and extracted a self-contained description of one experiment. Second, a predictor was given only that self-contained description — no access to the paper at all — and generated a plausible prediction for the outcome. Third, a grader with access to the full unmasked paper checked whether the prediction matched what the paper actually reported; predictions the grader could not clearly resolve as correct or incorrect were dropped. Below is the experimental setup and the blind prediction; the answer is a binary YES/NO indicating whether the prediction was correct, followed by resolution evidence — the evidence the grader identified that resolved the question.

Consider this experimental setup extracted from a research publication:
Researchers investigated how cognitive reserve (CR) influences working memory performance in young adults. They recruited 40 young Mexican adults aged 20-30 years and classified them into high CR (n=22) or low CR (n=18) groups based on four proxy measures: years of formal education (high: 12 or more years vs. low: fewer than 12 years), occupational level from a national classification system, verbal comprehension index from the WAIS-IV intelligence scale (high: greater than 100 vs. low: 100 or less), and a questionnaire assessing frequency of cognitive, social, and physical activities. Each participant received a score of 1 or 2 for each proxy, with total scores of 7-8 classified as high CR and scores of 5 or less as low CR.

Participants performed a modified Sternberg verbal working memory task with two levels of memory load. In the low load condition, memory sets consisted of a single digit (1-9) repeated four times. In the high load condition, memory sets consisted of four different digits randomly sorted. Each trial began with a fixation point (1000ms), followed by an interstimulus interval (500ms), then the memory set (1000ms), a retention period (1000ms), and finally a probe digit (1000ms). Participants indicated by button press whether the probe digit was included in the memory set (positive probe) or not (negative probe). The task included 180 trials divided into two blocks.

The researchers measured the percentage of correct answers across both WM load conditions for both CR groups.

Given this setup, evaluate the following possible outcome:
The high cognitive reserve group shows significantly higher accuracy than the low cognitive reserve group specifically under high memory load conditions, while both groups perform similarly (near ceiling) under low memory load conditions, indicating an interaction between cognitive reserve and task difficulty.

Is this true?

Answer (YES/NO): NO